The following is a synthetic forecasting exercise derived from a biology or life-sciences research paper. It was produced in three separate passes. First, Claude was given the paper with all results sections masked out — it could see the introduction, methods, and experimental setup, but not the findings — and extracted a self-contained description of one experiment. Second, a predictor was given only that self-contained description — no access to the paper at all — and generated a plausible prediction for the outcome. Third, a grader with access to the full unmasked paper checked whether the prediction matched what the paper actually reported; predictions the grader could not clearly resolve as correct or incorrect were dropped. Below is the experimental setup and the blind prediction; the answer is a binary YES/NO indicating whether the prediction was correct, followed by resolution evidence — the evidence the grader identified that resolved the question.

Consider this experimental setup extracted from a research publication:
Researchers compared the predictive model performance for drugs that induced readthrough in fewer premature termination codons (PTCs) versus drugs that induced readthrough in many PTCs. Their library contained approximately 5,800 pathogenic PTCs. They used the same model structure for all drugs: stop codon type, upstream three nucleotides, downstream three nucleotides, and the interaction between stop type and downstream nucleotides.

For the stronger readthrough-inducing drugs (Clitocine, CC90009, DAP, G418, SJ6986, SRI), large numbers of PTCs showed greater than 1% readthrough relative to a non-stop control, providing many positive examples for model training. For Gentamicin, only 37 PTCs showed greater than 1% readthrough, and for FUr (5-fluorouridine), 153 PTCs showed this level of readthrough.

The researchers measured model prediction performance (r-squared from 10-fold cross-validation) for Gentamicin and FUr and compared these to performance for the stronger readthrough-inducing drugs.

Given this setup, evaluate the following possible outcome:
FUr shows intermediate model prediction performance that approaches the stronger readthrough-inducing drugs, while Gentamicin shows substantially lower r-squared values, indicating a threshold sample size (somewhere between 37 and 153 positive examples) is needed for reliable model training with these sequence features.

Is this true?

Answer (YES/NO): NO